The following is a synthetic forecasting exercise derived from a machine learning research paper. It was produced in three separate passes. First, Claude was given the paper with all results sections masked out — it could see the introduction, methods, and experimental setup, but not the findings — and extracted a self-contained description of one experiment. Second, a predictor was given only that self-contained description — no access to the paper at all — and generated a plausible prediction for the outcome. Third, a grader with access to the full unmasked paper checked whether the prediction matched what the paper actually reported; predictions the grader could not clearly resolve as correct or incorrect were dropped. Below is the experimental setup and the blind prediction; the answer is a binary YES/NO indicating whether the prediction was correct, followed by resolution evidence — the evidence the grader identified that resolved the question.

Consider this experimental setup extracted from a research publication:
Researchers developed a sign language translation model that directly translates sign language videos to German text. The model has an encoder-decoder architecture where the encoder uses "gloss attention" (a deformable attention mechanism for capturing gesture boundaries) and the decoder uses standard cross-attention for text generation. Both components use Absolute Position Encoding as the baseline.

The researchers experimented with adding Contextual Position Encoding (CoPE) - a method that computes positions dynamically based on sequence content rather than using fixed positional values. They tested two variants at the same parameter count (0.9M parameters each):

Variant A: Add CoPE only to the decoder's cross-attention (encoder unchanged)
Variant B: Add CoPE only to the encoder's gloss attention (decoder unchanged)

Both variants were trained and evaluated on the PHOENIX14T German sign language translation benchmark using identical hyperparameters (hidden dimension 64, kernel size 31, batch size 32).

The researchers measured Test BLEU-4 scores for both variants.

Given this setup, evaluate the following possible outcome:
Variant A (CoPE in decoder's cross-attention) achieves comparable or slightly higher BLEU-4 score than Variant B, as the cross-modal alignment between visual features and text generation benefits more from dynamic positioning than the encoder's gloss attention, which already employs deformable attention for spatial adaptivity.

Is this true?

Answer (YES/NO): YES